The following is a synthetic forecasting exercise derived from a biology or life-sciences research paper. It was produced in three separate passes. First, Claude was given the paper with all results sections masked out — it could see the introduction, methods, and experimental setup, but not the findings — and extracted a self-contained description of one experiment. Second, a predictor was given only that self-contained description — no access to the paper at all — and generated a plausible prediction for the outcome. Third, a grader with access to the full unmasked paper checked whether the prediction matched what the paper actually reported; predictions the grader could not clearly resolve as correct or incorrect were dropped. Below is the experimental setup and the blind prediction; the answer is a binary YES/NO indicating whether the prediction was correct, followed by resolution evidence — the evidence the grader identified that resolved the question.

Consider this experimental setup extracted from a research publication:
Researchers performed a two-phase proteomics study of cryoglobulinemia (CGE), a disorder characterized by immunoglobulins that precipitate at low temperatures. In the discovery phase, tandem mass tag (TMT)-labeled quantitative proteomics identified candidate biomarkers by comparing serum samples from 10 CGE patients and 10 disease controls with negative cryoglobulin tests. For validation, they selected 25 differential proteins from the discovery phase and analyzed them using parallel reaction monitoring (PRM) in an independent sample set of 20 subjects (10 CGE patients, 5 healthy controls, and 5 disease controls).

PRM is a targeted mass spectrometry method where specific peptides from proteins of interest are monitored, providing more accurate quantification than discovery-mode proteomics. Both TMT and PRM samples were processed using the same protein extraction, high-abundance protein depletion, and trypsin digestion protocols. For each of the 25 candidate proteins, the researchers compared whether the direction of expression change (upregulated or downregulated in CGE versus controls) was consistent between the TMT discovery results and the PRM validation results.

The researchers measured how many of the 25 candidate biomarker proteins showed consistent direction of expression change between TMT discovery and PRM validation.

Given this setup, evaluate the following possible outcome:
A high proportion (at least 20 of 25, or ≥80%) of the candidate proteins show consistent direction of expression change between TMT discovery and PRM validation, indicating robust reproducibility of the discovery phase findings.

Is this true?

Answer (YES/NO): NO